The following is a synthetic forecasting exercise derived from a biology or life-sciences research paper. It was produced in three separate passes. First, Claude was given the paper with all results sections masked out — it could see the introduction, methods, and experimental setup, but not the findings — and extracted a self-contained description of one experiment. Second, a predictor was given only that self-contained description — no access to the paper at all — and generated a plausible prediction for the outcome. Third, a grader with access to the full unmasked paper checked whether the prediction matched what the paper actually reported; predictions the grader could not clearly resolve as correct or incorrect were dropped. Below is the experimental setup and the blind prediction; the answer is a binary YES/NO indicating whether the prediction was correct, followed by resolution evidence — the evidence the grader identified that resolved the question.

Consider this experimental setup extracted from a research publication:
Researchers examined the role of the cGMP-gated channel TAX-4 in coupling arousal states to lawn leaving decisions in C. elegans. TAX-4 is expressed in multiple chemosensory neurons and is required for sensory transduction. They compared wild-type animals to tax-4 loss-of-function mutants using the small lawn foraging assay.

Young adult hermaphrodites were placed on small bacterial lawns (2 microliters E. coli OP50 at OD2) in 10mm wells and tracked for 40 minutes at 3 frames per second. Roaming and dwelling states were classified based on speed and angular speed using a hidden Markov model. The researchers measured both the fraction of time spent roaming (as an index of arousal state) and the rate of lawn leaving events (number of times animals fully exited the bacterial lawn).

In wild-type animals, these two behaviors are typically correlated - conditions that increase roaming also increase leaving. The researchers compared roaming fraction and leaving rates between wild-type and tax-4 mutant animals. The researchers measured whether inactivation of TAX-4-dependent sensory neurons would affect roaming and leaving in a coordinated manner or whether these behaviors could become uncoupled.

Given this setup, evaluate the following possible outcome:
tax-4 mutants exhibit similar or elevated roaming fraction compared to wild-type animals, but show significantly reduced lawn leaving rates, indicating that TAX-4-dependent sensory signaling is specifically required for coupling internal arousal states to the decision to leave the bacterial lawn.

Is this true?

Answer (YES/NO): NO